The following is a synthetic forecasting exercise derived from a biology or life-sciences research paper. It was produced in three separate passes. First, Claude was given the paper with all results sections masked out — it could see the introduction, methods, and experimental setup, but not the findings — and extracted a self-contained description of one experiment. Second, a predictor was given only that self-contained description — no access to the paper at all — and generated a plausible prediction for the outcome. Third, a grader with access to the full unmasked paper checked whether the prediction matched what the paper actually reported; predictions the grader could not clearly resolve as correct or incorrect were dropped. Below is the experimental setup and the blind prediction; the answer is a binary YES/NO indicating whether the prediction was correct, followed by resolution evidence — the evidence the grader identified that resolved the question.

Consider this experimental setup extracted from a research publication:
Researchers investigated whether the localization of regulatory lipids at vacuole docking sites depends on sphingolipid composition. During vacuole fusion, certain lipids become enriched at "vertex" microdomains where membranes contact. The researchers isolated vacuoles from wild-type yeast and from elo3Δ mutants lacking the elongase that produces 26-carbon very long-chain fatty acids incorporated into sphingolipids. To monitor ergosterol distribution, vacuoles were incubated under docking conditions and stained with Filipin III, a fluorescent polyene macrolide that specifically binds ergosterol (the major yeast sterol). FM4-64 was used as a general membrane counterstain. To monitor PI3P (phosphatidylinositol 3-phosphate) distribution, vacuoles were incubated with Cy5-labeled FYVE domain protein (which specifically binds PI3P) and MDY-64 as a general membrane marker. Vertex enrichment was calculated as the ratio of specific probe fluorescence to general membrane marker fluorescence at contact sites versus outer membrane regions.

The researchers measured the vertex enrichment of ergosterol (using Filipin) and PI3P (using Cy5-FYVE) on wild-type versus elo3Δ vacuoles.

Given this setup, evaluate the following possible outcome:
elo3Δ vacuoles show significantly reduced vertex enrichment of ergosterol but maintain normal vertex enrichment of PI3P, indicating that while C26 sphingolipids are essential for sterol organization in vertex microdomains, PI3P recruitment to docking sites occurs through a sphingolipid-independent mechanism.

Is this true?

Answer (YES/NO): NO